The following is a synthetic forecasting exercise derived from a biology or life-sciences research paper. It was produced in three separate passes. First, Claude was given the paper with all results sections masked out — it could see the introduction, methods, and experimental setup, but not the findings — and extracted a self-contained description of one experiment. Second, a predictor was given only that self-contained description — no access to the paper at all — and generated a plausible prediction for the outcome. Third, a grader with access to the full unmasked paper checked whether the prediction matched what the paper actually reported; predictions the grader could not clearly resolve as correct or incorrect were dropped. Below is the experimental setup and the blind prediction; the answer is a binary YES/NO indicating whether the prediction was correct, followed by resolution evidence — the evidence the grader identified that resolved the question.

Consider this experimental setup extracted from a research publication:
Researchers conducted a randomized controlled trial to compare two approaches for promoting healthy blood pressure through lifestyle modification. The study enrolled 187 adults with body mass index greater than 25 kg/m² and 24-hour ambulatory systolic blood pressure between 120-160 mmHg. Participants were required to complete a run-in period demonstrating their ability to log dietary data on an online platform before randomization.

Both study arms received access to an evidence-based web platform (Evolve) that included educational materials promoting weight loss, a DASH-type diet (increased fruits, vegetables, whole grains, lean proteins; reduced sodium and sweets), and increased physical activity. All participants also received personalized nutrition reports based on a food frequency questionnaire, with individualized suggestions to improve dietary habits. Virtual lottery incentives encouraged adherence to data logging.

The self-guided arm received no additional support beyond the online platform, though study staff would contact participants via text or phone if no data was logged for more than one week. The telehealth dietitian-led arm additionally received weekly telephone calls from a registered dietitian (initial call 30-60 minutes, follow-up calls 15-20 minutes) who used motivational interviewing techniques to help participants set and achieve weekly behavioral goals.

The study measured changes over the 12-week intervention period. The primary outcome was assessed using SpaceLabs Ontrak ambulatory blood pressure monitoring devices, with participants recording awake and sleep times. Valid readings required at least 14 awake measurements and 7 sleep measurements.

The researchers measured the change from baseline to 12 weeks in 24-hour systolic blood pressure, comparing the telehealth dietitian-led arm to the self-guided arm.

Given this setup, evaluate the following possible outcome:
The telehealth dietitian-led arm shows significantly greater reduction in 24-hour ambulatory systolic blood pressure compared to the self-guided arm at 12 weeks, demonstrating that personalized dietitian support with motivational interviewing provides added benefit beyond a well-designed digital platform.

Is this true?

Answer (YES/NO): NO